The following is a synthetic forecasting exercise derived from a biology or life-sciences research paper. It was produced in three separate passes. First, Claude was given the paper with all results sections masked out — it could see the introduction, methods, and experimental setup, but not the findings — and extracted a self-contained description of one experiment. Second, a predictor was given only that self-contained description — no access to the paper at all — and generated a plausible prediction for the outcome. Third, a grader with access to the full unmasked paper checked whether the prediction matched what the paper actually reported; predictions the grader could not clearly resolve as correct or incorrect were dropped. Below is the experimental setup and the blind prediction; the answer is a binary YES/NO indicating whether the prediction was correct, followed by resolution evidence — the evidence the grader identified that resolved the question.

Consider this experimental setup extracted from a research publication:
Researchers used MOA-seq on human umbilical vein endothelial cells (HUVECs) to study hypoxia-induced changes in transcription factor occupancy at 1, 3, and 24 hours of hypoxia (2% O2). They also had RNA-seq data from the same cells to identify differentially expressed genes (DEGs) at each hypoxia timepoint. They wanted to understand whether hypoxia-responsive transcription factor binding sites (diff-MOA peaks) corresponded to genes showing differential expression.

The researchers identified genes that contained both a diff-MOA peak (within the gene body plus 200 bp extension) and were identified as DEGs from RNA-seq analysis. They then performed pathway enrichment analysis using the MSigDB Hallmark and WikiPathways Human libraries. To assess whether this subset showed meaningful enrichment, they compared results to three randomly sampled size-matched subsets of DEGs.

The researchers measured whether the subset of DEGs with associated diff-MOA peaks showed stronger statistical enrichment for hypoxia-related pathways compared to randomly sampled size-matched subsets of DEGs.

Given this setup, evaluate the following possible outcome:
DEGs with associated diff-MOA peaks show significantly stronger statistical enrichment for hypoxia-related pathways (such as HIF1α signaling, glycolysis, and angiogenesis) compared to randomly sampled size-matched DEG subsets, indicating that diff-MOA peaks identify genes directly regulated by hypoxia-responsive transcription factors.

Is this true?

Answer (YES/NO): YES